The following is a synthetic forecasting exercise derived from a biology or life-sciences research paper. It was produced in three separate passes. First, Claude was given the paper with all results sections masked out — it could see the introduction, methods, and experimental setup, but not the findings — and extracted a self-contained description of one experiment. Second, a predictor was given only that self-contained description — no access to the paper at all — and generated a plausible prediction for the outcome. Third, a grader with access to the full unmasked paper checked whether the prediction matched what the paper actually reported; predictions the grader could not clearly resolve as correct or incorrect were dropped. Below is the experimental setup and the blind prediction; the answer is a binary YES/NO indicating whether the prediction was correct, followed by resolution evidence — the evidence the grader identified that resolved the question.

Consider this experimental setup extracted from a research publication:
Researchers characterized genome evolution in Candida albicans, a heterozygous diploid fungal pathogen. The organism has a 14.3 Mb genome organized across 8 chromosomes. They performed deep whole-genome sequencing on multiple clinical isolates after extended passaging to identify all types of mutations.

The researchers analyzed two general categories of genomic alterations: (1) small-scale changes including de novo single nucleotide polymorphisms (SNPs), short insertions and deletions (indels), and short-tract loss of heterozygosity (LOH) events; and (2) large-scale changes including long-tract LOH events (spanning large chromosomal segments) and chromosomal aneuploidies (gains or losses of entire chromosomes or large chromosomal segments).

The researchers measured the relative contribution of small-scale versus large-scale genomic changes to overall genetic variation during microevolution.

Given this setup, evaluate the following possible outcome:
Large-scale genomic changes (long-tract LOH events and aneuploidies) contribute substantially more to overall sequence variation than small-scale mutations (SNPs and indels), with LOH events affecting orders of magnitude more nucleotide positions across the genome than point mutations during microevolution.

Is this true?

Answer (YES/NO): NO